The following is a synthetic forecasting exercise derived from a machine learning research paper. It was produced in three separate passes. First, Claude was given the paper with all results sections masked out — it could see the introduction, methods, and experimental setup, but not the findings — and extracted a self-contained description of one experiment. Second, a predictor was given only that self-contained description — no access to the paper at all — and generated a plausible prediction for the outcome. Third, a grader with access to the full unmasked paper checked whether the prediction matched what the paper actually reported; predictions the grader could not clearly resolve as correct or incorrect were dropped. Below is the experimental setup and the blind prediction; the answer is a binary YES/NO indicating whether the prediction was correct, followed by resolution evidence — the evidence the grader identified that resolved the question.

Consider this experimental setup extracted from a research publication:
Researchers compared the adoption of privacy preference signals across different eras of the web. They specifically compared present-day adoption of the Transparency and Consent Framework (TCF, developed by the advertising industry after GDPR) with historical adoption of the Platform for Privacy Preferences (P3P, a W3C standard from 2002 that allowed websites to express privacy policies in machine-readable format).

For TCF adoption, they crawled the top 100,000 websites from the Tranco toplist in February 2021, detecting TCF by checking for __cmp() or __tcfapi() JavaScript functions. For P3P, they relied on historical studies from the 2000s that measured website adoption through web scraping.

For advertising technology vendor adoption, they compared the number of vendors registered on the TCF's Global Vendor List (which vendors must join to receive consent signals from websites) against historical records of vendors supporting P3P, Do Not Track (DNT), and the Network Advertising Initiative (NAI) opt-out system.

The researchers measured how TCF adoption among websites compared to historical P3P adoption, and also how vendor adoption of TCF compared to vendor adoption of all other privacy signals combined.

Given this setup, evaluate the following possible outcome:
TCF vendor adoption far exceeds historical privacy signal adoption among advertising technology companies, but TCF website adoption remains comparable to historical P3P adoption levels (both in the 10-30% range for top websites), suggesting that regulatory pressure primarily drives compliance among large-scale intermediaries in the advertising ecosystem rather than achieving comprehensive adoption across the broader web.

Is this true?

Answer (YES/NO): NO